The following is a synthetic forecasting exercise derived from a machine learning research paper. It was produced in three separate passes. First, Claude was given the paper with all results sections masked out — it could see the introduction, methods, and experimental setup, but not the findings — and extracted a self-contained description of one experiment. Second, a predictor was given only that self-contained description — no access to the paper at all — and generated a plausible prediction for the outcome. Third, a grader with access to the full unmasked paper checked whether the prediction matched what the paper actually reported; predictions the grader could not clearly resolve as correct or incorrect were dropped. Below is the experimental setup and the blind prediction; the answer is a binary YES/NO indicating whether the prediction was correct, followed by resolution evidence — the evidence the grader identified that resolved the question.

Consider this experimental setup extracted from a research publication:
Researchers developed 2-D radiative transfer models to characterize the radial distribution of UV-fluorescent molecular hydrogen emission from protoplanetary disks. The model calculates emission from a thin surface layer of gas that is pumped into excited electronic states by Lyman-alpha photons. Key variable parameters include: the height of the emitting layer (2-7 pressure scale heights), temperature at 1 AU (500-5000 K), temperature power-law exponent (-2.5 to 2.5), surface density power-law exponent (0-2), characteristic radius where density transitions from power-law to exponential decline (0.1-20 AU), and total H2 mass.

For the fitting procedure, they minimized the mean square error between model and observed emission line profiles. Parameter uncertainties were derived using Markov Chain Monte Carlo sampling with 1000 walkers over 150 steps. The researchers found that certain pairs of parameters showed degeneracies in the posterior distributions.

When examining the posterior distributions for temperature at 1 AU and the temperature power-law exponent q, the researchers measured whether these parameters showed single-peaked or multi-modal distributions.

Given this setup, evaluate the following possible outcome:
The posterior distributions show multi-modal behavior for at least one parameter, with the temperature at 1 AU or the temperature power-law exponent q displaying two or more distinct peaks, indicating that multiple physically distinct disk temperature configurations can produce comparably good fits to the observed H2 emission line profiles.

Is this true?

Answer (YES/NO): YES